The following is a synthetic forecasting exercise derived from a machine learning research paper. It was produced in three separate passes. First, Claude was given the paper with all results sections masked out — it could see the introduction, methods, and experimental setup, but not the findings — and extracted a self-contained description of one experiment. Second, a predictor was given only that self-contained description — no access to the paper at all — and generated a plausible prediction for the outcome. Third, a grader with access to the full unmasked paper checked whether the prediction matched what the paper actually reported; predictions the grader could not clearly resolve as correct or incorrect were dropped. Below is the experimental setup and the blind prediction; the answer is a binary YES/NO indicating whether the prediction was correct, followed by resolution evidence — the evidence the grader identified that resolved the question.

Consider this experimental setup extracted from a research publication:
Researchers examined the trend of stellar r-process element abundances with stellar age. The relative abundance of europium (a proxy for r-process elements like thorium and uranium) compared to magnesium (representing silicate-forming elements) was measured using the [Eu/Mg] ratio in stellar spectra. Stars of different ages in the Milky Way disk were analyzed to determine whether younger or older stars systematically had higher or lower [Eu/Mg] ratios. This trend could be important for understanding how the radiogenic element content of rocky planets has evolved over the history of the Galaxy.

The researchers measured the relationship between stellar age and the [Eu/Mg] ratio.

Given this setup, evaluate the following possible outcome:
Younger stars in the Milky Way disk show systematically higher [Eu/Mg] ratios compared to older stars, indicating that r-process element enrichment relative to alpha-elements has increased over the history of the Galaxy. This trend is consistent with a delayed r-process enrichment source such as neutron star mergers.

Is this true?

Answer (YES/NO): YES